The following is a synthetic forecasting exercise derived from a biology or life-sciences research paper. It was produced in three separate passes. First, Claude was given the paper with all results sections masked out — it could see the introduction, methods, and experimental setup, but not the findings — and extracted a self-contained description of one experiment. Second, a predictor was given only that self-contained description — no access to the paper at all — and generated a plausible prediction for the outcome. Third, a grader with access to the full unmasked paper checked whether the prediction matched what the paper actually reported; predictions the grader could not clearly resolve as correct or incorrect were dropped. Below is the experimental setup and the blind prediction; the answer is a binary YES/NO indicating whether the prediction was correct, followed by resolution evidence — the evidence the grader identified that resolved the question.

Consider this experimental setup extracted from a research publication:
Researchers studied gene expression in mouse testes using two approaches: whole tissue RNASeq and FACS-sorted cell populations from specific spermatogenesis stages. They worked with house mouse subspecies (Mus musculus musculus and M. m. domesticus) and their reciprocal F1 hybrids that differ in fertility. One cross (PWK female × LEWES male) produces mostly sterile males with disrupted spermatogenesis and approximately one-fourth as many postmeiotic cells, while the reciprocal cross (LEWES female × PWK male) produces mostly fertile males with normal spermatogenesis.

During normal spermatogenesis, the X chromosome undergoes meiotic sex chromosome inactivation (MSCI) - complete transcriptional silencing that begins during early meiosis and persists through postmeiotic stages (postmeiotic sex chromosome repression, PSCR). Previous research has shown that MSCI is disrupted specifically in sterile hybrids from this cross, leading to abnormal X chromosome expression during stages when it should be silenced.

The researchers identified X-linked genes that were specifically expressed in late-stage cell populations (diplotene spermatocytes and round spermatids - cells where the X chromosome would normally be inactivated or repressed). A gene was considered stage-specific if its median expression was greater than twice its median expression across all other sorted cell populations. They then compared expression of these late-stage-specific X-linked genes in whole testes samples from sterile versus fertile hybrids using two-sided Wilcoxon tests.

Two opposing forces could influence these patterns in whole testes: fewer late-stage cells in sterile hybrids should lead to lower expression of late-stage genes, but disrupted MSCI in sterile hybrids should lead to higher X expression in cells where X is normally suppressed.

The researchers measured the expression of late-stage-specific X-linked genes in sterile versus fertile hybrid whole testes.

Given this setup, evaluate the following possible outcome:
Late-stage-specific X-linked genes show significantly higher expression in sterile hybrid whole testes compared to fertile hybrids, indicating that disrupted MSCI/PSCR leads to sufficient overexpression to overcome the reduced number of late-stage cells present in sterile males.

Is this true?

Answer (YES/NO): YES